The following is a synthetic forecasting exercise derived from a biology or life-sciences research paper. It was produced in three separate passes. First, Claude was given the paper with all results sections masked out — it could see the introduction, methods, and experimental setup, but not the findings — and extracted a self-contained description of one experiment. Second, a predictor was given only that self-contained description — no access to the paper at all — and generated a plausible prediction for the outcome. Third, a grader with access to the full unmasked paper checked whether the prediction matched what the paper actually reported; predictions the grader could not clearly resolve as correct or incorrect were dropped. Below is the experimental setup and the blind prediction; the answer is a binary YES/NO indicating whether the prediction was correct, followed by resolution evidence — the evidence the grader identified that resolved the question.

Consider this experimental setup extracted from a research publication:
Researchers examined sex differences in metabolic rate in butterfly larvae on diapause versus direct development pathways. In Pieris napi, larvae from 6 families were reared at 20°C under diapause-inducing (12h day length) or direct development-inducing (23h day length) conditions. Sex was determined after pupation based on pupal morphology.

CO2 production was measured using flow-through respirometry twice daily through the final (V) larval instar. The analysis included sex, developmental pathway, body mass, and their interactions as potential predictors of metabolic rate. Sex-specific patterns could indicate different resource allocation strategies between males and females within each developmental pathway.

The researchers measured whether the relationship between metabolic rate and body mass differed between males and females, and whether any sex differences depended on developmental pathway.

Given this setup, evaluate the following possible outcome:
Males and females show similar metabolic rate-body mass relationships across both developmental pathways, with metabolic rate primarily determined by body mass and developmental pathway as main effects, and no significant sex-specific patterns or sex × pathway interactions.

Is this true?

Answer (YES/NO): YES